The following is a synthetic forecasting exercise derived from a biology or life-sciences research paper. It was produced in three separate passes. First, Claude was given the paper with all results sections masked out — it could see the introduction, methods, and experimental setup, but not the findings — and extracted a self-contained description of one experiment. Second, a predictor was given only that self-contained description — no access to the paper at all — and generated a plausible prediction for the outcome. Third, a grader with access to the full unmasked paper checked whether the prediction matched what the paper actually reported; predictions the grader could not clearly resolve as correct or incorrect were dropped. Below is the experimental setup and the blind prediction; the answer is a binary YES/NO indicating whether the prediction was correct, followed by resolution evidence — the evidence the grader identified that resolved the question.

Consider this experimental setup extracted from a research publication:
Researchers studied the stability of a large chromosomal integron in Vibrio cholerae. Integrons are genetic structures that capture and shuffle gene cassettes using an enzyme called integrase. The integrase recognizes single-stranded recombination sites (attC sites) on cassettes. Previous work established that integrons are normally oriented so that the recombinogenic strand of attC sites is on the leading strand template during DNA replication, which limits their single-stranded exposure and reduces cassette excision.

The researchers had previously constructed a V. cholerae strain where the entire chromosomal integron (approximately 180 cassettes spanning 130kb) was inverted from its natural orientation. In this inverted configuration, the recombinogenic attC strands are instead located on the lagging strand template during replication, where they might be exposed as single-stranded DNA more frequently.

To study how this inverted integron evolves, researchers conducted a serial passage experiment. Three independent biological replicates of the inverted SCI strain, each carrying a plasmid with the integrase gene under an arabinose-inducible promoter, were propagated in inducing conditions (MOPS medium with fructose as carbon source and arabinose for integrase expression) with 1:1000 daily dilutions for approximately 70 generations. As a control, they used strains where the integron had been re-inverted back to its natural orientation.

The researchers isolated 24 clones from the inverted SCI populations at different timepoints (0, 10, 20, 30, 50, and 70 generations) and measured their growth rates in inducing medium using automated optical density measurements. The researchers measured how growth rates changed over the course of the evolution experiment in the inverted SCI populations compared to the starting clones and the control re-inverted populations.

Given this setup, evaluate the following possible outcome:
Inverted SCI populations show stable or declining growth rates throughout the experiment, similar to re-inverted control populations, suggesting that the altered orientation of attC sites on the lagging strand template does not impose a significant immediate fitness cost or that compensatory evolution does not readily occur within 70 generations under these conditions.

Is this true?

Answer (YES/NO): NO